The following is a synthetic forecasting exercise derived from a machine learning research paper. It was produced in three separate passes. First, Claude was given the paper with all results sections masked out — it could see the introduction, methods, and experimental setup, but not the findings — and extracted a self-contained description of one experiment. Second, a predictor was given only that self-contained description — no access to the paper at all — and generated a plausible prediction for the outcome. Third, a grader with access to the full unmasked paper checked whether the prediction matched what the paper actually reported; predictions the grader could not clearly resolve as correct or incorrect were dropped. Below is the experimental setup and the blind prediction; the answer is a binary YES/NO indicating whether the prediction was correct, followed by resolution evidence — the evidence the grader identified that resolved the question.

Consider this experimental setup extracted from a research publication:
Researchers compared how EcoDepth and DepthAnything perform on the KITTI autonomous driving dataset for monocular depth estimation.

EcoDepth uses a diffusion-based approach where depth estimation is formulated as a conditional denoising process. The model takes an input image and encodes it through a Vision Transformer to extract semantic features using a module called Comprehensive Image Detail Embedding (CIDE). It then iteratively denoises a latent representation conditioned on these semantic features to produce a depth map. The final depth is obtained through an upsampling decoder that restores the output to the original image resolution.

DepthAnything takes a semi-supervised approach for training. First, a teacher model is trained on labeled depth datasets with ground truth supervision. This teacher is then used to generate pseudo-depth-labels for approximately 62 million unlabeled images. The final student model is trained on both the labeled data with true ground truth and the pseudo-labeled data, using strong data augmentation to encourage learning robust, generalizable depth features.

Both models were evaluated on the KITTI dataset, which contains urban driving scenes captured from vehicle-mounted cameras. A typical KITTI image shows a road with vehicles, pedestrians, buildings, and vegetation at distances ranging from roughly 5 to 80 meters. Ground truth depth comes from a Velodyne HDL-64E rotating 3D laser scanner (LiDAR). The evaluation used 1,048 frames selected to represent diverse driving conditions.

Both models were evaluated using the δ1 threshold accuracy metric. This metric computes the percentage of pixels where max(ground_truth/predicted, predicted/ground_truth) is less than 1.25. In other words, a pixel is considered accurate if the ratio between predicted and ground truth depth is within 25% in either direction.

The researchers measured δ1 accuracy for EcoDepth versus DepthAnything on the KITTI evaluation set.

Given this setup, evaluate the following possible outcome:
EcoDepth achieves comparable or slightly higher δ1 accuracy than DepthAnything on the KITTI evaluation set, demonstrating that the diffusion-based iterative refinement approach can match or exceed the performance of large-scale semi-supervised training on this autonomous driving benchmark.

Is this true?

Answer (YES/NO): NO